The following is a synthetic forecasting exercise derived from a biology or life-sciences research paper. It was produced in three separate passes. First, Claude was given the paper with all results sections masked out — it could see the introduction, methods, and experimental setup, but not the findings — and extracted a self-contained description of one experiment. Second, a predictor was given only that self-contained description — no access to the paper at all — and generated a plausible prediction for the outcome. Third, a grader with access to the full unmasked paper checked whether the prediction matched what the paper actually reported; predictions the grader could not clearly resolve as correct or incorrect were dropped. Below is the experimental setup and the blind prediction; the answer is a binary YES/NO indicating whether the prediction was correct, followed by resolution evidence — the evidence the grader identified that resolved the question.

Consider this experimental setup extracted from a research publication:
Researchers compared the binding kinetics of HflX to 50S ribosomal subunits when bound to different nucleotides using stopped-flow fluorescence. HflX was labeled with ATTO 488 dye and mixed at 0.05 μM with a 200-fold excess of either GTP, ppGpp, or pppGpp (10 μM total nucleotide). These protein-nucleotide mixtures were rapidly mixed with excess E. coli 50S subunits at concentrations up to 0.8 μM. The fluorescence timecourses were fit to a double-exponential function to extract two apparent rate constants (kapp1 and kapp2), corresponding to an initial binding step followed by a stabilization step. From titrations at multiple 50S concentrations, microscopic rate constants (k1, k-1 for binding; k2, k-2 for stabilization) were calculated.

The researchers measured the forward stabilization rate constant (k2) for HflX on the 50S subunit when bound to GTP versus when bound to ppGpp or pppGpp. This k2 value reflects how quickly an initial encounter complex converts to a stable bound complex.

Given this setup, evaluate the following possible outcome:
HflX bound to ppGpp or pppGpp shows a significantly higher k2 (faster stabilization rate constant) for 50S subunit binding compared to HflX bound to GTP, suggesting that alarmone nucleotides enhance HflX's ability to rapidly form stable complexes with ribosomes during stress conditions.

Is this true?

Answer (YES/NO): NO